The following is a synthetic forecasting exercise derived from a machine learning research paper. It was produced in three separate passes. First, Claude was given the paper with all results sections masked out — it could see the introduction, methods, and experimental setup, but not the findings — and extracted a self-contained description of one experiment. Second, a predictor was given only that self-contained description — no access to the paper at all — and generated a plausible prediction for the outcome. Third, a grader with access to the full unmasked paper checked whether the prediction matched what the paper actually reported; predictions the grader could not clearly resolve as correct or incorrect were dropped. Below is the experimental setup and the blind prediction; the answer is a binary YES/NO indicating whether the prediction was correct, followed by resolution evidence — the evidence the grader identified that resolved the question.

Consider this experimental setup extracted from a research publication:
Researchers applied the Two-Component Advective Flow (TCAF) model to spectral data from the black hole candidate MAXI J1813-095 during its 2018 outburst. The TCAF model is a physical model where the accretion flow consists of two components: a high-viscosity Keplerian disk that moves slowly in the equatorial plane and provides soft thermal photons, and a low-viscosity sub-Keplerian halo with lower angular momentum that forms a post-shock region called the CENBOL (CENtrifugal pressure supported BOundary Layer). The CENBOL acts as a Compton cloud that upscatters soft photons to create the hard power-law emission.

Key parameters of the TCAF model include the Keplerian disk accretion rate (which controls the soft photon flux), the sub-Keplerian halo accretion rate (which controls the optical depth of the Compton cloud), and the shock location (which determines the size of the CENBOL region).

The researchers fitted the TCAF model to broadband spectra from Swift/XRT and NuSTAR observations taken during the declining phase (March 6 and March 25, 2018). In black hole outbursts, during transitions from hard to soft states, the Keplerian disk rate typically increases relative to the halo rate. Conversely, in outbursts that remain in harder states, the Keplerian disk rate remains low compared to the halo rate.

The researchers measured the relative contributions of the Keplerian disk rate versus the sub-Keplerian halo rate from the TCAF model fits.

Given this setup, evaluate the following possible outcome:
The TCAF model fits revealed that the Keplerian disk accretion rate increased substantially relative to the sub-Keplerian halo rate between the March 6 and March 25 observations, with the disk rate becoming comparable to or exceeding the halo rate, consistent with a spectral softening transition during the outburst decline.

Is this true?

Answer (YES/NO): NO